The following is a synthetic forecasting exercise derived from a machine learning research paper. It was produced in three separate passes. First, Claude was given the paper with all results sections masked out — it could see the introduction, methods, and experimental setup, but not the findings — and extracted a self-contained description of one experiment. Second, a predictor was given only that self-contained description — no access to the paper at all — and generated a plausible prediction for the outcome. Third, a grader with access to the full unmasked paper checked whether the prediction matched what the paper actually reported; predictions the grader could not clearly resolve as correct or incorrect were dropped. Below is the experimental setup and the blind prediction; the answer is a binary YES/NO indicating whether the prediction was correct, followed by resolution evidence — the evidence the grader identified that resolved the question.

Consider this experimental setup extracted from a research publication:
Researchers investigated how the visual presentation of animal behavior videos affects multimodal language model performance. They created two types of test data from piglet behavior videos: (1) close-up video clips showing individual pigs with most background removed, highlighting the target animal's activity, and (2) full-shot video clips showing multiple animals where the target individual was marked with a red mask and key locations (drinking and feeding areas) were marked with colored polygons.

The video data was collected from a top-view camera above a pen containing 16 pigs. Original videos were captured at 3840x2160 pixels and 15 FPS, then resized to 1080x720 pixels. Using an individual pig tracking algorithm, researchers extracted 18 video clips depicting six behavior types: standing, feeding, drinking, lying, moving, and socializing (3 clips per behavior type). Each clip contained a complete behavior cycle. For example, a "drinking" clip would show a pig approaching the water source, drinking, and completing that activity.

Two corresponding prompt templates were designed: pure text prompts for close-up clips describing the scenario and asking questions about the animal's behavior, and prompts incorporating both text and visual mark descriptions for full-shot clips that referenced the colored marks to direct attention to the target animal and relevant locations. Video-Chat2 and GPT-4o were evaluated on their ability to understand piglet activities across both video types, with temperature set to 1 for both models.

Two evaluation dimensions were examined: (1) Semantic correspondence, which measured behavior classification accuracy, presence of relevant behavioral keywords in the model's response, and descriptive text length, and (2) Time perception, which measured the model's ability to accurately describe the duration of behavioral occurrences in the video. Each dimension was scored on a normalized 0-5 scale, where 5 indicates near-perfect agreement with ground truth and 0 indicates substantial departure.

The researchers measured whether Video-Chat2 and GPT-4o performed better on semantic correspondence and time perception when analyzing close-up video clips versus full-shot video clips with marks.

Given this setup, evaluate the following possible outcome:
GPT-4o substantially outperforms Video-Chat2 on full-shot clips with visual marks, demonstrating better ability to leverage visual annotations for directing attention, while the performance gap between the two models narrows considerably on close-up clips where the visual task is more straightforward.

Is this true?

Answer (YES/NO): NO